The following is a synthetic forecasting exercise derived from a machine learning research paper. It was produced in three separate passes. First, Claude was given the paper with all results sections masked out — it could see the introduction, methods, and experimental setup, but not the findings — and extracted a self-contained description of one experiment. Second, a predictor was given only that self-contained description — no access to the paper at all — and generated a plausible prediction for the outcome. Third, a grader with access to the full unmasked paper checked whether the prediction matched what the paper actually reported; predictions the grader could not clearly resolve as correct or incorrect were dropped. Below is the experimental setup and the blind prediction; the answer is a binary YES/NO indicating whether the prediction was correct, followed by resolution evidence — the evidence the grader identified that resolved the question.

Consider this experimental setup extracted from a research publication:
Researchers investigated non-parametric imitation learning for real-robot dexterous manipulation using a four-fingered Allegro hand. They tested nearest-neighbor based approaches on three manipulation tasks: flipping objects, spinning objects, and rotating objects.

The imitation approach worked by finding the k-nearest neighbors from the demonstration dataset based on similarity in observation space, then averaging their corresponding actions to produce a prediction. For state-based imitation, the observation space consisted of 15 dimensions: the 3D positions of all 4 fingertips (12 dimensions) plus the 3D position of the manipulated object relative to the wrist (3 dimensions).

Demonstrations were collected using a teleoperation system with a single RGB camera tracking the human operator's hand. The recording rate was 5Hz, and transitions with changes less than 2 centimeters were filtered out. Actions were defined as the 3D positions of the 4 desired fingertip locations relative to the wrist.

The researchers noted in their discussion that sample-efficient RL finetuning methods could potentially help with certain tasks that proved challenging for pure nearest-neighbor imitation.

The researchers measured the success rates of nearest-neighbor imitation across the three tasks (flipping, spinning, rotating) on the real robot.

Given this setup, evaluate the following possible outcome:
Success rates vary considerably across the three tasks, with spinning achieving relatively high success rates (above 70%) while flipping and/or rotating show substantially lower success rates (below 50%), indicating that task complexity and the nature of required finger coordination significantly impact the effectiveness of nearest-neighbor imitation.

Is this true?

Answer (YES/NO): NO